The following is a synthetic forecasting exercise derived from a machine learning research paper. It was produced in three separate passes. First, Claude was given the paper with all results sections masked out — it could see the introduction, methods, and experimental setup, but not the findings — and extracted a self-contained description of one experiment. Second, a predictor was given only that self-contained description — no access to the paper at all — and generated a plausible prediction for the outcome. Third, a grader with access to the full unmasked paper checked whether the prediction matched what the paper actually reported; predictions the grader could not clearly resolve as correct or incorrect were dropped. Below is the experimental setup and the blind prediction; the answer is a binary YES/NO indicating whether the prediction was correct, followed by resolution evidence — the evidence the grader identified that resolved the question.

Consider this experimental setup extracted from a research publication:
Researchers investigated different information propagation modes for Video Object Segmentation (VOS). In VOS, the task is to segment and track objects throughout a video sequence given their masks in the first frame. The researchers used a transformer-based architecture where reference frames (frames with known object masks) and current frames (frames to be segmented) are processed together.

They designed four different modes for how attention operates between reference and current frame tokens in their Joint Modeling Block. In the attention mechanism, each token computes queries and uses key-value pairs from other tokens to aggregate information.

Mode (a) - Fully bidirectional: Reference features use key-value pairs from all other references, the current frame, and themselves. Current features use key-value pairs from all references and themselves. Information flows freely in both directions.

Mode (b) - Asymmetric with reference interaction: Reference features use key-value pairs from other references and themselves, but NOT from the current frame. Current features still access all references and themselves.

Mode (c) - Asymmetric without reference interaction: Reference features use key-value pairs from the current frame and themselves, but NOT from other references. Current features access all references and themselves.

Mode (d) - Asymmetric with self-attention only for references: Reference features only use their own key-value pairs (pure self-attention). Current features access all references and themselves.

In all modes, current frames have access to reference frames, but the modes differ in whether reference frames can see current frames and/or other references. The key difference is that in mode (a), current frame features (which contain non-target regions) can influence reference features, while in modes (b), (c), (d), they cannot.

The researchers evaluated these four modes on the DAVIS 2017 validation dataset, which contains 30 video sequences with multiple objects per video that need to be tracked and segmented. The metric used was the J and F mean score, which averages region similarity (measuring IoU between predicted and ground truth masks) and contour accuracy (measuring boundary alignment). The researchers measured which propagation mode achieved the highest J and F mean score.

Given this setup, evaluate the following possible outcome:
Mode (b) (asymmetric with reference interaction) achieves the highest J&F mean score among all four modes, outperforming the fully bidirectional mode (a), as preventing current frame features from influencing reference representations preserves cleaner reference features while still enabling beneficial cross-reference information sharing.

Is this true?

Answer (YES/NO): NO